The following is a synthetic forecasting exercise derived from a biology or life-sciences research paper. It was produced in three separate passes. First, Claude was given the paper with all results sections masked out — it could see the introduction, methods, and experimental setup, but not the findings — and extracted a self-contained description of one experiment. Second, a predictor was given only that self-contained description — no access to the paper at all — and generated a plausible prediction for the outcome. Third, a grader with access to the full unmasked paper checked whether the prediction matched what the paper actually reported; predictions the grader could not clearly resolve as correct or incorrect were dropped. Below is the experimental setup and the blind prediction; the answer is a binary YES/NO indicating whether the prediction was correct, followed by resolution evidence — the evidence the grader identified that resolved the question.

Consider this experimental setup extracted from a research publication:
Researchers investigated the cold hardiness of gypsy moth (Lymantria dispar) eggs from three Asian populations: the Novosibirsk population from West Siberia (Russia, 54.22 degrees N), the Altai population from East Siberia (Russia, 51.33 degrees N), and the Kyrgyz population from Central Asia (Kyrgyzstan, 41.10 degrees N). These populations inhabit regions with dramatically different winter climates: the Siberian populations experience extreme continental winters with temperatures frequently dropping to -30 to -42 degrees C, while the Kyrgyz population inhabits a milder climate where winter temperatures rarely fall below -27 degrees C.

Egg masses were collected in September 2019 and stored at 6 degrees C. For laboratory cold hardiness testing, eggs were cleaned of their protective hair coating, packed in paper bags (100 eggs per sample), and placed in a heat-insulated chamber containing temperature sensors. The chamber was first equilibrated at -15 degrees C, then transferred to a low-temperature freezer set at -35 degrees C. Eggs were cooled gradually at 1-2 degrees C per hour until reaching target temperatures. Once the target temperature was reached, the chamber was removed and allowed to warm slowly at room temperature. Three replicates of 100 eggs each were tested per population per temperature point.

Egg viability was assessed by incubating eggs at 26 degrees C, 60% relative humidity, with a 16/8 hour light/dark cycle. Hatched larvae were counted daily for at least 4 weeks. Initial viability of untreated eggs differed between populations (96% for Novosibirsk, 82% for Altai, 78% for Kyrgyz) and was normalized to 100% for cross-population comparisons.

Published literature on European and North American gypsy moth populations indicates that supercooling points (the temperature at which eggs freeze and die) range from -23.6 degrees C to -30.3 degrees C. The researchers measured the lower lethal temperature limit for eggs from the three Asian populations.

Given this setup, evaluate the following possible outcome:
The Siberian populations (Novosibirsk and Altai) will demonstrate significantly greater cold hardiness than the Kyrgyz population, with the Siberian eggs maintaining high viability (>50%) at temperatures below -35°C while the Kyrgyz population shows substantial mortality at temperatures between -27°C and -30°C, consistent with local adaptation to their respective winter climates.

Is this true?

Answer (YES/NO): NO